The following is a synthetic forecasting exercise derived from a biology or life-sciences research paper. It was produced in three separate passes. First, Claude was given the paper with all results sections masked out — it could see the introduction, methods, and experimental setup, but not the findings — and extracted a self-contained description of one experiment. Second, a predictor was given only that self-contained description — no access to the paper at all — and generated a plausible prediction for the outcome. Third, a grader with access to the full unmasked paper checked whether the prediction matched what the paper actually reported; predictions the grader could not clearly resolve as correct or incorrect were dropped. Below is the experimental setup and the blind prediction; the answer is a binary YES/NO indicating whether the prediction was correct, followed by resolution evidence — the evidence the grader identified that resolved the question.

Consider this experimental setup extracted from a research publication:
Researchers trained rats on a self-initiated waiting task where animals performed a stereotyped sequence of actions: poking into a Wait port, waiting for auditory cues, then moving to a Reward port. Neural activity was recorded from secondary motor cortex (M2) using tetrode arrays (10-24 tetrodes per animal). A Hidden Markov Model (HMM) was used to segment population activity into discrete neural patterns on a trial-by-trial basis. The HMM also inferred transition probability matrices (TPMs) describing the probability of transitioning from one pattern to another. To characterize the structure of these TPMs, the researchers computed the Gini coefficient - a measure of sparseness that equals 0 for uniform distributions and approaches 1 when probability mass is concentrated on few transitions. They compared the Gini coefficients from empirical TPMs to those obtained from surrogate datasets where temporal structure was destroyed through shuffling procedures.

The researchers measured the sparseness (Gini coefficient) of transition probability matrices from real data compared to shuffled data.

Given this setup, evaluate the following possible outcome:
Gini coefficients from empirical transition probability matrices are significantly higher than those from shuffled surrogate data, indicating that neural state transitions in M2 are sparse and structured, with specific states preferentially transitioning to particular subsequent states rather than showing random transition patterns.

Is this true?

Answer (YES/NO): YES